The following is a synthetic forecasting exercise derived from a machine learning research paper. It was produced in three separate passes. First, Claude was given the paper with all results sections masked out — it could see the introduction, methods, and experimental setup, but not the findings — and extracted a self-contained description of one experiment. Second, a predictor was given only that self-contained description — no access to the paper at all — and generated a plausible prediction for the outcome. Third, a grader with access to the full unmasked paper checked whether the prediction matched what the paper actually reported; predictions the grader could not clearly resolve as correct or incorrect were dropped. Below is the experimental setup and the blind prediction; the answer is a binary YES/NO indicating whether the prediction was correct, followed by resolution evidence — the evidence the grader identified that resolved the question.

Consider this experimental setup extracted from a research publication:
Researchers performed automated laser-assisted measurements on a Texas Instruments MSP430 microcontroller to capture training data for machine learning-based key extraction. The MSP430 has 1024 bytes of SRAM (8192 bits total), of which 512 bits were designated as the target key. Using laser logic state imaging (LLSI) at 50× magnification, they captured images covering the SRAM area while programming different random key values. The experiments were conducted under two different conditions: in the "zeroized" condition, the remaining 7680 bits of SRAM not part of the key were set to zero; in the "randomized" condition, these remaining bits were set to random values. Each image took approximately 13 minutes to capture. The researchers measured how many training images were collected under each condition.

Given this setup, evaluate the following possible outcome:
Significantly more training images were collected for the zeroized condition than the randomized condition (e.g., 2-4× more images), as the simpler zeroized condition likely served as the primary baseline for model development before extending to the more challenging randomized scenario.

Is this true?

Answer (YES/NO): NO